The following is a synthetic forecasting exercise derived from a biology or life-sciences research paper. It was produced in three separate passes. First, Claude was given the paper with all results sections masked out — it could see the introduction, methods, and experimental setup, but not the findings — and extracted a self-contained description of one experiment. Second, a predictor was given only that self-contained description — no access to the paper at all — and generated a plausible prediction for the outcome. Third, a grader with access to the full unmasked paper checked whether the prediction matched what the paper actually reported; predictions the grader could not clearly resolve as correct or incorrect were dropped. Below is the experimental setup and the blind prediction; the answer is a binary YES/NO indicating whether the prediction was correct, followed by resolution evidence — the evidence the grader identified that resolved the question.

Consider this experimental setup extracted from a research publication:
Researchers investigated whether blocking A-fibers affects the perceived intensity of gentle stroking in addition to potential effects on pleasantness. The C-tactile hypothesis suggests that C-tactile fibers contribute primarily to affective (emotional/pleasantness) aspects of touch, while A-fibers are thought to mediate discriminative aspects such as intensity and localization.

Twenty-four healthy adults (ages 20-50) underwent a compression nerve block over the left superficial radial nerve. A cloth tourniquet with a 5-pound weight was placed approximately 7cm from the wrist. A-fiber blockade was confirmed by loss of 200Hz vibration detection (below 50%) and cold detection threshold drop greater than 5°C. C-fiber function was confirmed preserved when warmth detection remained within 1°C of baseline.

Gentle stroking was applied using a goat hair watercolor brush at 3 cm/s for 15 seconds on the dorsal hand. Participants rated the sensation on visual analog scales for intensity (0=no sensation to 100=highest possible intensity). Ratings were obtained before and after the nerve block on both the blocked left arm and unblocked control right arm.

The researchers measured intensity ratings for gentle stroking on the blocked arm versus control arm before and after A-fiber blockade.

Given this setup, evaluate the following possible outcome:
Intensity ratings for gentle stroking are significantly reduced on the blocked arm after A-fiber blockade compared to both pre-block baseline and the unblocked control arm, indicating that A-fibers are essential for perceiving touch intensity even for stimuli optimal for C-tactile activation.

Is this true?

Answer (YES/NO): YES